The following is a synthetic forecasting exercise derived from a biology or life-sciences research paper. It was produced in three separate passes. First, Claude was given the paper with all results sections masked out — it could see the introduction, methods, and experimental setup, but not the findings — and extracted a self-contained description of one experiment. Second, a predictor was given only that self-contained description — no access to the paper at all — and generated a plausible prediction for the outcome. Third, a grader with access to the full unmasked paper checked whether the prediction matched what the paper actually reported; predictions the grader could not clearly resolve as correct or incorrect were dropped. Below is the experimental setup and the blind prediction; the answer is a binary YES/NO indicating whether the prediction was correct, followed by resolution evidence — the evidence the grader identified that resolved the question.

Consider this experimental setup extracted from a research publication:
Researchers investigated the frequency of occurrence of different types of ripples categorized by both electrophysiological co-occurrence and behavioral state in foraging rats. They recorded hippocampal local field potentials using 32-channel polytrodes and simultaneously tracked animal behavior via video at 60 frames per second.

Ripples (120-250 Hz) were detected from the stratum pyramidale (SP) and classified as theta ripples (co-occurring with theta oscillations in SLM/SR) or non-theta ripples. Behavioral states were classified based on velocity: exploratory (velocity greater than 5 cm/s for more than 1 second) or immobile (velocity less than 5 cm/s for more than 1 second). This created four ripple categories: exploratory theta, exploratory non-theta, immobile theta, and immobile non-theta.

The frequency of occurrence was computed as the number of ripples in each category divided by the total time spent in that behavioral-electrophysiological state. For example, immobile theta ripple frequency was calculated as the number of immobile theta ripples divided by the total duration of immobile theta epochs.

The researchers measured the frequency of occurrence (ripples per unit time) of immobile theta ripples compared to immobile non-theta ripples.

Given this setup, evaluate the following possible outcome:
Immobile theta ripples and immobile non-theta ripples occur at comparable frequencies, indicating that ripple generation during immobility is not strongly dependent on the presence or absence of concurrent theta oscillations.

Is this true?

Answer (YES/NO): NO